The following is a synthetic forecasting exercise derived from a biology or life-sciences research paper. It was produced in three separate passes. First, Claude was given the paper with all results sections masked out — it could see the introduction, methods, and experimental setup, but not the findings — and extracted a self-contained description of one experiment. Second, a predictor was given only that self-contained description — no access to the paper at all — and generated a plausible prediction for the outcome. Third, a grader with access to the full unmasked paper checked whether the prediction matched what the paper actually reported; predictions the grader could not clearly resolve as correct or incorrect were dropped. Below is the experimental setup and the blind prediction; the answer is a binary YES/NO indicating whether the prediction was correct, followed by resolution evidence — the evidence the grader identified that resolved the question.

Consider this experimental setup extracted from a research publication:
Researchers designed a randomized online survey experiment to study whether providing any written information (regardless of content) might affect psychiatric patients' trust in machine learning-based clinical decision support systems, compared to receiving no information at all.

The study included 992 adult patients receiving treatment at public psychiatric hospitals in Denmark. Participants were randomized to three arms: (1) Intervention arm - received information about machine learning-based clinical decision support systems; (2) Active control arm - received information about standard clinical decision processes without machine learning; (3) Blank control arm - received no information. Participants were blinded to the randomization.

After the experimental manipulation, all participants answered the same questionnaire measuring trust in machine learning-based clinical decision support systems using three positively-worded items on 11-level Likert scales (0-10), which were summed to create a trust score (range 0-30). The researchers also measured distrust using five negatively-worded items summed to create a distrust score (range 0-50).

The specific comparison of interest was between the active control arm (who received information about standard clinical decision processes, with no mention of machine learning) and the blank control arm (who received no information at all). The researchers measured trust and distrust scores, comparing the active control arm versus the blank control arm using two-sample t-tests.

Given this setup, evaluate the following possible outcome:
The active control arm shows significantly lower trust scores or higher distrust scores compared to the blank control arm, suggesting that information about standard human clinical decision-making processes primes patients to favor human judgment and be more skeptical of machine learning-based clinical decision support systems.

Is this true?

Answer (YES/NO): NO